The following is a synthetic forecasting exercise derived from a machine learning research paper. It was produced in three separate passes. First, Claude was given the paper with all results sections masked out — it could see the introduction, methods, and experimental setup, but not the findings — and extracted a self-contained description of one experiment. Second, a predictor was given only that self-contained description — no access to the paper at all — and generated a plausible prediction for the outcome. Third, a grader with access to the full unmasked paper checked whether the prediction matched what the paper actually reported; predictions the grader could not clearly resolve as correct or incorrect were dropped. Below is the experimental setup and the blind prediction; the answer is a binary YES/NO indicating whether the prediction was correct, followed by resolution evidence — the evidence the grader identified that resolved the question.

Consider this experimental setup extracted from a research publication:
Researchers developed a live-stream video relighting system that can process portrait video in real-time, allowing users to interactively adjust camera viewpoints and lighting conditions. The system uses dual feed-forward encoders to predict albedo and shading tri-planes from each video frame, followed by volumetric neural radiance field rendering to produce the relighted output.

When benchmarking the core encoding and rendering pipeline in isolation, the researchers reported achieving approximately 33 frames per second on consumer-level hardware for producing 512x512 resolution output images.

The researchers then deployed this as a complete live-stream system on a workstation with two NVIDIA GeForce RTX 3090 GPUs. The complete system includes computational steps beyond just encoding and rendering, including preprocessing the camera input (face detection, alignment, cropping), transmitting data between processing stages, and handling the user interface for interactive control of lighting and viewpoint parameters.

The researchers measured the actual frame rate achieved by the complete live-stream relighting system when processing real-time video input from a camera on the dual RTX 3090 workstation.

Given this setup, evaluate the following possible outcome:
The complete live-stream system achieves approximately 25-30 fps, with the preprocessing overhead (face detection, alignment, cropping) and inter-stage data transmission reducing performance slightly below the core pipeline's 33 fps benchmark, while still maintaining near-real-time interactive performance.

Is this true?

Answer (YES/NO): NO